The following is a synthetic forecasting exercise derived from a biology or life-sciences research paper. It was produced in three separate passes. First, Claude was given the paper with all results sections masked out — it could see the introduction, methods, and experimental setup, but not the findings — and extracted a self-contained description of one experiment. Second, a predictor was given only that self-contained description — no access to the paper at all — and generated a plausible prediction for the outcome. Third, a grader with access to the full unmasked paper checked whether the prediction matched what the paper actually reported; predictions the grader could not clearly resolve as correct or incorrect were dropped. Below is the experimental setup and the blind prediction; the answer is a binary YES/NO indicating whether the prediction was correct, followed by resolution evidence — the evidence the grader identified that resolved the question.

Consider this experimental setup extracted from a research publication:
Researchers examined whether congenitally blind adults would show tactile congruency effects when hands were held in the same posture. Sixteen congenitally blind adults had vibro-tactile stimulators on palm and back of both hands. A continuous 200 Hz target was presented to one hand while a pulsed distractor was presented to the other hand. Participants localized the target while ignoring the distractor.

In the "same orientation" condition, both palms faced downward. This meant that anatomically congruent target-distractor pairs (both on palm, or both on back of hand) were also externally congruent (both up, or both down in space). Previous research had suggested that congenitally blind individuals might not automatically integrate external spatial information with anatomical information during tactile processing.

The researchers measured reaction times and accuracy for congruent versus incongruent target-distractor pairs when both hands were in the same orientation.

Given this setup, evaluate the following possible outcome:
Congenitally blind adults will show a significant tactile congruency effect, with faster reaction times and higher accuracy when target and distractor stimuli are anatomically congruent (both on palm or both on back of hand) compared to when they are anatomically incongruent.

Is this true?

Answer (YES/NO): YES